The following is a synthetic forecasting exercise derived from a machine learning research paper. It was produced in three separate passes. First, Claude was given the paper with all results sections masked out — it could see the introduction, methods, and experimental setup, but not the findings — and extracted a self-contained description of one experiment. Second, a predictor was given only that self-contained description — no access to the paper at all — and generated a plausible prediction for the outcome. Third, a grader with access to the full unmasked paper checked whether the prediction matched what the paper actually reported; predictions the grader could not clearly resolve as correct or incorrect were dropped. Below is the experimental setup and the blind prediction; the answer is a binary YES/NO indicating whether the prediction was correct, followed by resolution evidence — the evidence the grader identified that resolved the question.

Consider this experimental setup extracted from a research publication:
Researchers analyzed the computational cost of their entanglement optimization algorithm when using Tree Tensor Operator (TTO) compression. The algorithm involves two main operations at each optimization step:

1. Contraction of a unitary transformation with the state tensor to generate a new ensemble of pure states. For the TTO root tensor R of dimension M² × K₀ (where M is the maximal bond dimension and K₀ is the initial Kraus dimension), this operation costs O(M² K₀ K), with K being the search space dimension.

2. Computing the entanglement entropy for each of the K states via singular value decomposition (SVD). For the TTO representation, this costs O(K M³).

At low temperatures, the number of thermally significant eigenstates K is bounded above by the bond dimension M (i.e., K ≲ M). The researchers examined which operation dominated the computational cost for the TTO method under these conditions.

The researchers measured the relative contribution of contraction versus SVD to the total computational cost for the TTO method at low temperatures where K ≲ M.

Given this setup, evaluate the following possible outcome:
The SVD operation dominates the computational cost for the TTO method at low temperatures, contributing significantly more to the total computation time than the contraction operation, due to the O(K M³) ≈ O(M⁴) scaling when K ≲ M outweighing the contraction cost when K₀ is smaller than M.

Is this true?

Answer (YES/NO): YES